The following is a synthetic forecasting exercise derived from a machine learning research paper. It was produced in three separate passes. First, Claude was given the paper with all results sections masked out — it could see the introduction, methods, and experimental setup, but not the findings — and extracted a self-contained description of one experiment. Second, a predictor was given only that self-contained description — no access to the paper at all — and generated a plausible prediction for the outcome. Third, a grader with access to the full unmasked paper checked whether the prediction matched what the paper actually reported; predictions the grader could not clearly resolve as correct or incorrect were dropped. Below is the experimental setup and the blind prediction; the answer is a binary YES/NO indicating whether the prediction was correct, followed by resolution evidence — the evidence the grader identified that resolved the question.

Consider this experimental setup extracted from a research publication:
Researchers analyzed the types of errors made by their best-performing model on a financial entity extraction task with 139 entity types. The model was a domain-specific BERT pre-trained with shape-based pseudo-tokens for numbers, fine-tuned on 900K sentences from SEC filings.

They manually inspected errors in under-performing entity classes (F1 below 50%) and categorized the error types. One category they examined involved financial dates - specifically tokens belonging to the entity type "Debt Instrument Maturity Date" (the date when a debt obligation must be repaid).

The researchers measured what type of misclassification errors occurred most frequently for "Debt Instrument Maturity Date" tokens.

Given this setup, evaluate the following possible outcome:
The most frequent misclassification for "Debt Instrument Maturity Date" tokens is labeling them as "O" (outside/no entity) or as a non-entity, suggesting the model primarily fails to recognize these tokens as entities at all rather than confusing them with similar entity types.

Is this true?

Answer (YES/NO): YES